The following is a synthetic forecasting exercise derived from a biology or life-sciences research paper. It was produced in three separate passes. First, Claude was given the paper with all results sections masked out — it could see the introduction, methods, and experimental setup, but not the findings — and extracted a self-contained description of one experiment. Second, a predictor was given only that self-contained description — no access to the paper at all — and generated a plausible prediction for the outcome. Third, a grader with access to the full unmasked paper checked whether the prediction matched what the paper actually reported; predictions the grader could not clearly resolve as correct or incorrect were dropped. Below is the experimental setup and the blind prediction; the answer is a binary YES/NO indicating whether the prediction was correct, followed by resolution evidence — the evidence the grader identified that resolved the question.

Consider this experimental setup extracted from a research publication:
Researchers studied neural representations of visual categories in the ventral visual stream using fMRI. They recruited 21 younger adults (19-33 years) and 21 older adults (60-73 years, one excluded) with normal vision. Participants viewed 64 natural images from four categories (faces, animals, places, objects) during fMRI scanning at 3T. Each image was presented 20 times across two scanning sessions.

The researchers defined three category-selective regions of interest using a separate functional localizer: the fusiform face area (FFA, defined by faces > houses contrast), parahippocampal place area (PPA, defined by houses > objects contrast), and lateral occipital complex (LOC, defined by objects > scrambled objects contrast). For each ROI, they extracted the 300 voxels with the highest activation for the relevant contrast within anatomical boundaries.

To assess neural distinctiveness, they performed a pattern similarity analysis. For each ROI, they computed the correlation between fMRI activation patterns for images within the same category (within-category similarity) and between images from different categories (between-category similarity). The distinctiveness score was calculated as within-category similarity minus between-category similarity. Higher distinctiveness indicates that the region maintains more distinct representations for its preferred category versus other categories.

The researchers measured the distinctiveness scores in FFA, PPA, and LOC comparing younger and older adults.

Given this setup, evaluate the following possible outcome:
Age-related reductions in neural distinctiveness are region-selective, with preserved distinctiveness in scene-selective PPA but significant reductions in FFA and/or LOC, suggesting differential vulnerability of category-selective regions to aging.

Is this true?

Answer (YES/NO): NO